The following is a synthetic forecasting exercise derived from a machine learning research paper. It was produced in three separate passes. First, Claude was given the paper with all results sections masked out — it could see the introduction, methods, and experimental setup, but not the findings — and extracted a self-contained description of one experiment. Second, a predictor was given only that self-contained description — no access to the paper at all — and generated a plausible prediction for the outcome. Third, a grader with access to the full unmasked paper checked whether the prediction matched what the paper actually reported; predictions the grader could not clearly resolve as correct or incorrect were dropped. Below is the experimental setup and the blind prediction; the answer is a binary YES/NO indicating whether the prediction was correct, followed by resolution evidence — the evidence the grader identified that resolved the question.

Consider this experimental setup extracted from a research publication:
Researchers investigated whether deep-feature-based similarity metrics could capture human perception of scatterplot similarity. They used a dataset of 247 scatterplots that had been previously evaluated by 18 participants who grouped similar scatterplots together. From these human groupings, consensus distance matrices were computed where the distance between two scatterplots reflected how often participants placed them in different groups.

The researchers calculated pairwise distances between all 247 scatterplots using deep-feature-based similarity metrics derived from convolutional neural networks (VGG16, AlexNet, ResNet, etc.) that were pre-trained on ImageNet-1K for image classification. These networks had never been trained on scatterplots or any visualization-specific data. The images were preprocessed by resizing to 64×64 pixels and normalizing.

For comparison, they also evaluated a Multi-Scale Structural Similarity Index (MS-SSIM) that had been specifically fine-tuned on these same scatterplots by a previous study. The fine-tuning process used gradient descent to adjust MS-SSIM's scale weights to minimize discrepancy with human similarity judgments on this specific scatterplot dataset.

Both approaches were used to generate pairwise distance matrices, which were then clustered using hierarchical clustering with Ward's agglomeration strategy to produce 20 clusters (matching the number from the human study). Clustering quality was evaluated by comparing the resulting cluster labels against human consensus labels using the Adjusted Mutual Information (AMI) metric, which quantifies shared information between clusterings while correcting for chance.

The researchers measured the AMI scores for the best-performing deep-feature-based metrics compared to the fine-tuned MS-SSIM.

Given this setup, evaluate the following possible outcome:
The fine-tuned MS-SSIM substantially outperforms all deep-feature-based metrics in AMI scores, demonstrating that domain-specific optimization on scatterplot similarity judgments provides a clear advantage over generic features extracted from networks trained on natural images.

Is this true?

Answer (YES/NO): NO